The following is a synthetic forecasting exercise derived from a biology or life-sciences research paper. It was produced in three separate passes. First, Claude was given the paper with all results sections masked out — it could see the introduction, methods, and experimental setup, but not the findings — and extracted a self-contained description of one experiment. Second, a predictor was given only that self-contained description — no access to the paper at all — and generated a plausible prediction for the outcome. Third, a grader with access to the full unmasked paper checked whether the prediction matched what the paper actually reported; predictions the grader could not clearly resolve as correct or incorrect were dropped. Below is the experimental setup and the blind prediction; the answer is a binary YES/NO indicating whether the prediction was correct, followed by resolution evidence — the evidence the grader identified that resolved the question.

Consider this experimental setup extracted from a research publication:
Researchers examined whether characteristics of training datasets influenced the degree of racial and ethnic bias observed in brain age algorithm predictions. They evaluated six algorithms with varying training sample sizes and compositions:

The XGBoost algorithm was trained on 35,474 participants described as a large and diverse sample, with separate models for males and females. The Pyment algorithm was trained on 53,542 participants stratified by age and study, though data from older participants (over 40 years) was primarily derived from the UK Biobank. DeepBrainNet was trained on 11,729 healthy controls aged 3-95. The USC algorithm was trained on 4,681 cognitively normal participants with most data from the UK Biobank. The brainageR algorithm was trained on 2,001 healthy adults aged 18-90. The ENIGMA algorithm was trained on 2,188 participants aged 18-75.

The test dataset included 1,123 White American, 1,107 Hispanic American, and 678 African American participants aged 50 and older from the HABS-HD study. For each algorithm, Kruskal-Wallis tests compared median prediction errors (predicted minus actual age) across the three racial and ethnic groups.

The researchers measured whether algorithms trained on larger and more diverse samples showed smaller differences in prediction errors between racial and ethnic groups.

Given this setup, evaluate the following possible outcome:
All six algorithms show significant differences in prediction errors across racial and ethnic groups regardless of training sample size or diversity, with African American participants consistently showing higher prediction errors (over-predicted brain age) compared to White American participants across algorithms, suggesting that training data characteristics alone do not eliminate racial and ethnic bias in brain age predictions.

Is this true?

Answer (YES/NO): NO